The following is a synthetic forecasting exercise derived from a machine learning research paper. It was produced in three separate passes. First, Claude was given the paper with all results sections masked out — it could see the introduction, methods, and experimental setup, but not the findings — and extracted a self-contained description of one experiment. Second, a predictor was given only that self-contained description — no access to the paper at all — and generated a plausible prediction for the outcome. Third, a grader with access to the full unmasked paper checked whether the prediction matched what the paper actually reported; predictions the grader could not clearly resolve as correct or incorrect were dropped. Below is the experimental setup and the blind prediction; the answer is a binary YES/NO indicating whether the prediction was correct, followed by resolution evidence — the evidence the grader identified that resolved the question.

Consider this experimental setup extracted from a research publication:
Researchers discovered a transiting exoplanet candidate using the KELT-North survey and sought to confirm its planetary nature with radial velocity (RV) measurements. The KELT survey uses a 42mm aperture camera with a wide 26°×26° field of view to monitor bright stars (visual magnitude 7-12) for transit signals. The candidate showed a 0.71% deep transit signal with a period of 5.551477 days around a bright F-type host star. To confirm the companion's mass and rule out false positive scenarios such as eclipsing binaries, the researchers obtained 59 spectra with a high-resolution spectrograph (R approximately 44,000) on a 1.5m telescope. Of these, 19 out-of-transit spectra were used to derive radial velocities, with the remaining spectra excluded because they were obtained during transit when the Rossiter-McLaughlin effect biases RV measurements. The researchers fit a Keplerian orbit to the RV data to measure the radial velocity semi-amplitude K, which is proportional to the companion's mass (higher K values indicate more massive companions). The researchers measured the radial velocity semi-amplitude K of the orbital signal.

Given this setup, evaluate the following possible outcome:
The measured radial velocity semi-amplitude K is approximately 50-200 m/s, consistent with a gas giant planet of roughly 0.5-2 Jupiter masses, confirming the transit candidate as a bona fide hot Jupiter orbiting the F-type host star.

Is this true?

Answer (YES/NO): NO